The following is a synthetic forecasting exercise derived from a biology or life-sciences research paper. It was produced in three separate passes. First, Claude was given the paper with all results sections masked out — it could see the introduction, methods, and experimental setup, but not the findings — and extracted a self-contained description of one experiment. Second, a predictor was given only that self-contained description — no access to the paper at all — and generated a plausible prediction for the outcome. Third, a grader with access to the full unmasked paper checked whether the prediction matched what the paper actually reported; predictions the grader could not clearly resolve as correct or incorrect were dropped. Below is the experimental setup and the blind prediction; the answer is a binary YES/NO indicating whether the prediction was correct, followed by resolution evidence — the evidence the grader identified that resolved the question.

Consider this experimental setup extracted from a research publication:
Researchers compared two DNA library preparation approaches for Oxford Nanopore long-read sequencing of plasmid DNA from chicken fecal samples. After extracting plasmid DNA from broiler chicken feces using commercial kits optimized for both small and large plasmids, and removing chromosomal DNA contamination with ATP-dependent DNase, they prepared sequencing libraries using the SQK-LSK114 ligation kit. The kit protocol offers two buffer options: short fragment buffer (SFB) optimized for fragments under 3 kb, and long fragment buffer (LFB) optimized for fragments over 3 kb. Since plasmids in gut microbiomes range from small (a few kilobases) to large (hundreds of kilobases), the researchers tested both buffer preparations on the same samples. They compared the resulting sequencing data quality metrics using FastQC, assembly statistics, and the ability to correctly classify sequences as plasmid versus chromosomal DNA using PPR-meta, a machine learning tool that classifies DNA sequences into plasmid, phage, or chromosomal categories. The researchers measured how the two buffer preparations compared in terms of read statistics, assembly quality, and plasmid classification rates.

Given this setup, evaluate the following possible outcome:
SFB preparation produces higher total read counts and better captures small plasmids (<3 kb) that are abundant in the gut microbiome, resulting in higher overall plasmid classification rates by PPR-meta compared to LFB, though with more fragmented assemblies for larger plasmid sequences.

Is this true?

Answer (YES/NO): NO